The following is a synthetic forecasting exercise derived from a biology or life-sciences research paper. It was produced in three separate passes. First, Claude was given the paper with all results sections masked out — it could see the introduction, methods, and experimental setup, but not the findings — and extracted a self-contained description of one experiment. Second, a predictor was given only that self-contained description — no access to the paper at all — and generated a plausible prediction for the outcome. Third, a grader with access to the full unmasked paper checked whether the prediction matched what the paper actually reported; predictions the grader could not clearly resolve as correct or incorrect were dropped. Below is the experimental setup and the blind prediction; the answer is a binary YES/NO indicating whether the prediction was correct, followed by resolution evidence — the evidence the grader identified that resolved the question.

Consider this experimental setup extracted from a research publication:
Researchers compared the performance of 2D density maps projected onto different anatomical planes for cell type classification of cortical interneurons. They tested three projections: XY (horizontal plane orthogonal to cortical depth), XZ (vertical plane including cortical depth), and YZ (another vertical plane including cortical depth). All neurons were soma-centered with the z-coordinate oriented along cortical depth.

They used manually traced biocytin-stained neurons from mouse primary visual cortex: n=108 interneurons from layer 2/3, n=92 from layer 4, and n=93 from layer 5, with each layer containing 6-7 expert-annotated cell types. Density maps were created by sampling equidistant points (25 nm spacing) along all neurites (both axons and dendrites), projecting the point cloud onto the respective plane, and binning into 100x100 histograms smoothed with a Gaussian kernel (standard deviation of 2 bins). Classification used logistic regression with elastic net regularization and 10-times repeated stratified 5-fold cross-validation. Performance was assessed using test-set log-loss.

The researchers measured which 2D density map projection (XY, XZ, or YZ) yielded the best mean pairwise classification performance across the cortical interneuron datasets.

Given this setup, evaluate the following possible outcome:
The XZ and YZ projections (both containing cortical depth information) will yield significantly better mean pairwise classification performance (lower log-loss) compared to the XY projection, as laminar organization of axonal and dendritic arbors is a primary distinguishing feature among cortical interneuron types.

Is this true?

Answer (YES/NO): NO